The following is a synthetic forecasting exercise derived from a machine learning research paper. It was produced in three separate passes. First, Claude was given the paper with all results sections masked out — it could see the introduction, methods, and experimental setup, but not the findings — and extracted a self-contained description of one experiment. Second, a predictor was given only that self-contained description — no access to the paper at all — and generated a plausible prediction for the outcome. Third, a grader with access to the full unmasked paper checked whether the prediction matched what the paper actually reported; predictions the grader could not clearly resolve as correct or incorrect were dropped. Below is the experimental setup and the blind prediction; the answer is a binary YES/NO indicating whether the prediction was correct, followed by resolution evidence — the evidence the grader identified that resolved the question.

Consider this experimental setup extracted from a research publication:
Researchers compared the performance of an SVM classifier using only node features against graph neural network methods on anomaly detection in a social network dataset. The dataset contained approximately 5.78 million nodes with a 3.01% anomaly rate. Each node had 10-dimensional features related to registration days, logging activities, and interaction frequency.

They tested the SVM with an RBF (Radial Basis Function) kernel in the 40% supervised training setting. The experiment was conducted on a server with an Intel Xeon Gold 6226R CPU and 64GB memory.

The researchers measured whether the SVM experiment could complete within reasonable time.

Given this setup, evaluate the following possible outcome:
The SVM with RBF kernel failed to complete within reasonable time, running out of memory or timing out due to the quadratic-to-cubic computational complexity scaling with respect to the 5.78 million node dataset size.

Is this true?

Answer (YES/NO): YES